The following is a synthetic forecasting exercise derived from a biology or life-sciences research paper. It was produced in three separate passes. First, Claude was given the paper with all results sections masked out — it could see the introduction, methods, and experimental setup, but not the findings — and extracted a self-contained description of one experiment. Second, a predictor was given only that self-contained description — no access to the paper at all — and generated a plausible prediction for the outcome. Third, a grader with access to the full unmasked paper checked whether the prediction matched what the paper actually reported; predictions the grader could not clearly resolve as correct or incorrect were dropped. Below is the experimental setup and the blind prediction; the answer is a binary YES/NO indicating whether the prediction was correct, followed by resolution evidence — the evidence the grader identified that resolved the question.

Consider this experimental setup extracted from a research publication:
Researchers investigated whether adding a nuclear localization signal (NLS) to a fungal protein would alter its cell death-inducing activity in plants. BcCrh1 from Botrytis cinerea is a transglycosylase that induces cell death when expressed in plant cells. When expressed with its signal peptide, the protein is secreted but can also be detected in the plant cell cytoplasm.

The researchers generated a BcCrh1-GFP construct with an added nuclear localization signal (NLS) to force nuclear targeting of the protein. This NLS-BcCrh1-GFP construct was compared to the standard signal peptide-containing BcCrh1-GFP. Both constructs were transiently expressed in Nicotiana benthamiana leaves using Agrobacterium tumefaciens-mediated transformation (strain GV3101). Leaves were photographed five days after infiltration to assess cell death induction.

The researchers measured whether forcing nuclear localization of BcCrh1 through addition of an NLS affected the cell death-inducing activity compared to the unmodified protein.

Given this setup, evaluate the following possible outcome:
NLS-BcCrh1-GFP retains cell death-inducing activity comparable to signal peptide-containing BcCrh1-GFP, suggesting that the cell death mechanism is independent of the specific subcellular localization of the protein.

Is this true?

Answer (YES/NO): NO